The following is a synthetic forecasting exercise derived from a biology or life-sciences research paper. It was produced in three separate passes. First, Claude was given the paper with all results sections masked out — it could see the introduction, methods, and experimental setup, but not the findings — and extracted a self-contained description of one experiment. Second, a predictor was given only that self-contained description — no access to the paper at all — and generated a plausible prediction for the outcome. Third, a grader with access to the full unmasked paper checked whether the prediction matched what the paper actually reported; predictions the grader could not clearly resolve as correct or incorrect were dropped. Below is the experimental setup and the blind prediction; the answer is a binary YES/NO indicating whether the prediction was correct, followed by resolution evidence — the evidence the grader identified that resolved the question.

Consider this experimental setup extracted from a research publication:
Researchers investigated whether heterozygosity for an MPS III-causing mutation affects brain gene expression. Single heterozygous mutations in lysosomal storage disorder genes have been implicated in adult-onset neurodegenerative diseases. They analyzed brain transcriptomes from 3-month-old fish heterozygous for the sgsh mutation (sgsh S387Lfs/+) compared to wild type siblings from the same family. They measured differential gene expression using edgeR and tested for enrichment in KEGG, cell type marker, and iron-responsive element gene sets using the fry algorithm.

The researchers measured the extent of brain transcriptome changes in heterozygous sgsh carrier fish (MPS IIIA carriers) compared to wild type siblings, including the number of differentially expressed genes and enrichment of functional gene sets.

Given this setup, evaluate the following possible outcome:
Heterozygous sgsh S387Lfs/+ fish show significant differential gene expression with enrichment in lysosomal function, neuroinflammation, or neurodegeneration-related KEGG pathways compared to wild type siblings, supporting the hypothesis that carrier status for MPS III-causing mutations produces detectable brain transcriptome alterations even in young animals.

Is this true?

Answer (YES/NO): NO